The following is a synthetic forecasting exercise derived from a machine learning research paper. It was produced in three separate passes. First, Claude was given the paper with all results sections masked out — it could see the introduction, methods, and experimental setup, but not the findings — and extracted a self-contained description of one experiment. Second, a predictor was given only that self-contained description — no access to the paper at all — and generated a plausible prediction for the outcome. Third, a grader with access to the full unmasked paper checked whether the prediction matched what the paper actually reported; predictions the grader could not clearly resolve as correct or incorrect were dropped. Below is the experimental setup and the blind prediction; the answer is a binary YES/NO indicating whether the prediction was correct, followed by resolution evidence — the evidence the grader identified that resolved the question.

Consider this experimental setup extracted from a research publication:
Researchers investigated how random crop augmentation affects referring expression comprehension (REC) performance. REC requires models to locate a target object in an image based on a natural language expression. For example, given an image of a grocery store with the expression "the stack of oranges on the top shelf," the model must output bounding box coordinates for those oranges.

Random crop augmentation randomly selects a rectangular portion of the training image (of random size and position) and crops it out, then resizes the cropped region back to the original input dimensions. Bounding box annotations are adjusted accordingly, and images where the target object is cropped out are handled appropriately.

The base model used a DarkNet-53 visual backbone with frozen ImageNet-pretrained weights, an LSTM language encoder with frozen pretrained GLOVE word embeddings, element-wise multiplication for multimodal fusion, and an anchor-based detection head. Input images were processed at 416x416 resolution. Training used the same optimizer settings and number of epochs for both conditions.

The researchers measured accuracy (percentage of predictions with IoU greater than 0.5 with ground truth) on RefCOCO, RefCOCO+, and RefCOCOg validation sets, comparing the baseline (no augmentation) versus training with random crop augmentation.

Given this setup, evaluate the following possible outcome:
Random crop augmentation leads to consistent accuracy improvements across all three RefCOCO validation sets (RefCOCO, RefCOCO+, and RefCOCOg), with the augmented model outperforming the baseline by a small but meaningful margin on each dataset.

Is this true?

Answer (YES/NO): NO